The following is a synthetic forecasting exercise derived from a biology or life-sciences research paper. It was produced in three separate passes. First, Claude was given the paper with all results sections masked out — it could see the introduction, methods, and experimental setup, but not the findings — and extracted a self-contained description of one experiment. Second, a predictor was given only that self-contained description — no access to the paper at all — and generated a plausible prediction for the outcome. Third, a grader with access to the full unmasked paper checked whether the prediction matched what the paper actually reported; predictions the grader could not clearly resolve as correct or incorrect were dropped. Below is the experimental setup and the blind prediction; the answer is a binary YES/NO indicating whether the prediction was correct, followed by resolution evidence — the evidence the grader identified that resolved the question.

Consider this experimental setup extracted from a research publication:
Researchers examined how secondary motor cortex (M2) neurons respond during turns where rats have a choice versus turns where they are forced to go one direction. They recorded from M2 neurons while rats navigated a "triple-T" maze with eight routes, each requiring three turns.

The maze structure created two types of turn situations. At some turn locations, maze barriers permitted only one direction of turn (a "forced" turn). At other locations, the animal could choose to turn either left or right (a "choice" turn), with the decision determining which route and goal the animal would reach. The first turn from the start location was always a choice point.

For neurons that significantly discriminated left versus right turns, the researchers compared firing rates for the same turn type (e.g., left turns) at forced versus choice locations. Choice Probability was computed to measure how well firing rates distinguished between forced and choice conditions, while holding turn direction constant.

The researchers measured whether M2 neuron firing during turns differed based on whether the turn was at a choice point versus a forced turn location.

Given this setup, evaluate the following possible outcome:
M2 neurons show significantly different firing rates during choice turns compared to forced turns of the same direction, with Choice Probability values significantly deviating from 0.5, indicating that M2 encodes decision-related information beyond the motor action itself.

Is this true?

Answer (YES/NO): NO